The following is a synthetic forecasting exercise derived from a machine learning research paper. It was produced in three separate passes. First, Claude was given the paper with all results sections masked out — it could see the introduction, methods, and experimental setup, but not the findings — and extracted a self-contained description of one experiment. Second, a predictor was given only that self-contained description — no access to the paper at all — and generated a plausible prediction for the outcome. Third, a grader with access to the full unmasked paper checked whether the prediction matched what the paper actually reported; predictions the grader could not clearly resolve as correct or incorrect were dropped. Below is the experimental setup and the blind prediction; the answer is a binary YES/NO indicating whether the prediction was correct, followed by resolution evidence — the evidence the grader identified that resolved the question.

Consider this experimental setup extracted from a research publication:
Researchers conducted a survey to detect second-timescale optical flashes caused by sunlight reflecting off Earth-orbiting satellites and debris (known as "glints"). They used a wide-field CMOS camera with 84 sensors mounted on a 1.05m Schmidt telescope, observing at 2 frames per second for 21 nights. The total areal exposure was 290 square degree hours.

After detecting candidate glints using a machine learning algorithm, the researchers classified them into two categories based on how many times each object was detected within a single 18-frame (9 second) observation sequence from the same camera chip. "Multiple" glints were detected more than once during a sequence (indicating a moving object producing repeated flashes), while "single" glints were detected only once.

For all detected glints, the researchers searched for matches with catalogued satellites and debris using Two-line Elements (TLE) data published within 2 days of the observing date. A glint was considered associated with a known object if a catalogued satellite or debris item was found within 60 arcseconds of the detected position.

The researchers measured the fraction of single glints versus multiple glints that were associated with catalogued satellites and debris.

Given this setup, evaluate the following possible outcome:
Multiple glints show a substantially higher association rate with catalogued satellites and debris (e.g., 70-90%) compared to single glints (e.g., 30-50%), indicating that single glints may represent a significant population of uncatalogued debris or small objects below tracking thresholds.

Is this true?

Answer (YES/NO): NO